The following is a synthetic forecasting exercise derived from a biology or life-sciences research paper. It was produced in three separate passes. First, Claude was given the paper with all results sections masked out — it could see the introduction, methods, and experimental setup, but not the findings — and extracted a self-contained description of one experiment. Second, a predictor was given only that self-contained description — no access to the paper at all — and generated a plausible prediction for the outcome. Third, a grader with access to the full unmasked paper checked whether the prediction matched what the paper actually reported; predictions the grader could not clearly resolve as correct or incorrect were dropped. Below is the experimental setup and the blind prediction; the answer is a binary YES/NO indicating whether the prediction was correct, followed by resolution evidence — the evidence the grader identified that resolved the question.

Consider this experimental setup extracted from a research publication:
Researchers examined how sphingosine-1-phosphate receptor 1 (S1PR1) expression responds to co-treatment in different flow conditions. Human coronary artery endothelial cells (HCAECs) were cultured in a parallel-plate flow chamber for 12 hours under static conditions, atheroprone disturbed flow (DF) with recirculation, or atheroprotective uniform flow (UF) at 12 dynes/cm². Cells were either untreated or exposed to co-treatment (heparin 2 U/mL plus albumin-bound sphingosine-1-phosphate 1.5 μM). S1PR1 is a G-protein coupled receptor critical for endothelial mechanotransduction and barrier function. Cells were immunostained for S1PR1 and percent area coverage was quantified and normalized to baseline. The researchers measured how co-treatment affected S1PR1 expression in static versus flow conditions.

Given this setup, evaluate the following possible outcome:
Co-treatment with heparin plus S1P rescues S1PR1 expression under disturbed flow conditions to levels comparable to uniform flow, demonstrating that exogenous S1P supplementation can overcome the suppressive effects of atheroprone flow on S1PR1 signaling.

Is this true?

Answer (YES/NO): NO